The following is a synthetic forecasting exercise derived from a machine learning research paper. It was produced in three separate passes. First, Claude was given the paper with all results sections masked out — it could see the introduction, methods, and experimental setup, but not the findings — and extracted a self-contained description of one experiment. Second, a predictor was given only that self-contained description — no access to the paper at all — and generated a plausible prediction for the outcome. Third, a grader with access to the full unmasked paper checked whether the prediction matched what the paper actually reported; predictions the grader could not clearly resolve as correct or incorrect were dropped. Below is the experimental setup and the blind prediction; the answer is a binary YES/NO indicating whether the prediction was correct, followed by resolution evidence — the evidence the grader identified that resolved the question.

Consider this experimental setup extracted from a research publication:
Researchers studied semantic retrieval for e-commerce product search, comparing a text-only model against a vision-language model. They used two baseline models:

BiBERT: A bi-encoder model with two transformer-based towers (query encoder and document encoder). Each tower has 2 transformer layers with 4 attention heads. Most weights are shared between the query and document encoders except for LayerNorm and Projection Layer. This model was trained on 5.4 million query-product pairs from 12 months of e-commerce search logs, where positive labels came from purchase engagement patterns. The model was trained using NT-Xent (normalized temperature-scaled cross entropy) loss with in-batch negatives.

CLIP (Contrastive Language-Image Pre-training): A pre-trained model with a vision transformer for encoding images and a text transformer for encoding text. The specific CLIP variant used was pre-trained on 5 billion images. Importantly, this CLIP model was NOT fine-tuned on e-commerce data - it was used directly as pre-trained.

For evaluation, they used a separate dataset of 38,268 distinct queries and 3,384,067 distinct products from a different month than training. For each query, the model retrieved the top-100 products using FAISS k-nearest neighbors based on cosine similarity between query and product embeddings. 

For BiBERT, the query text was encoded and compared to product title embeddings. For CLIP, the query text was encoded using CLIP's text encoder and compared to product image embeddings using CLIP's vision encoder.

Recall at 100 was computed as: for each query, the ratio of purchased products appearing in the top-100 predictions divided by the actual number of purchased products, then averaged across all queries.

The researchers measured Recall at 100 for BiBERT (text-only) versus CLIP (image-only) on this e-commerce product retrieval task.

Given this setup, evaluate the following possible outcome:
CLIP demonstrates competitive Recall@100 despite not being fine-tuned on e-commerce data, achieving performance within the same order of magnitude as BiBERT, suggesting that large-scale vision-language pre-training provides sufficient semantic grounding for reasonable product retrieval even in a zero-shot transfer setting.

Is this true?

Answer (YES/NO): NO